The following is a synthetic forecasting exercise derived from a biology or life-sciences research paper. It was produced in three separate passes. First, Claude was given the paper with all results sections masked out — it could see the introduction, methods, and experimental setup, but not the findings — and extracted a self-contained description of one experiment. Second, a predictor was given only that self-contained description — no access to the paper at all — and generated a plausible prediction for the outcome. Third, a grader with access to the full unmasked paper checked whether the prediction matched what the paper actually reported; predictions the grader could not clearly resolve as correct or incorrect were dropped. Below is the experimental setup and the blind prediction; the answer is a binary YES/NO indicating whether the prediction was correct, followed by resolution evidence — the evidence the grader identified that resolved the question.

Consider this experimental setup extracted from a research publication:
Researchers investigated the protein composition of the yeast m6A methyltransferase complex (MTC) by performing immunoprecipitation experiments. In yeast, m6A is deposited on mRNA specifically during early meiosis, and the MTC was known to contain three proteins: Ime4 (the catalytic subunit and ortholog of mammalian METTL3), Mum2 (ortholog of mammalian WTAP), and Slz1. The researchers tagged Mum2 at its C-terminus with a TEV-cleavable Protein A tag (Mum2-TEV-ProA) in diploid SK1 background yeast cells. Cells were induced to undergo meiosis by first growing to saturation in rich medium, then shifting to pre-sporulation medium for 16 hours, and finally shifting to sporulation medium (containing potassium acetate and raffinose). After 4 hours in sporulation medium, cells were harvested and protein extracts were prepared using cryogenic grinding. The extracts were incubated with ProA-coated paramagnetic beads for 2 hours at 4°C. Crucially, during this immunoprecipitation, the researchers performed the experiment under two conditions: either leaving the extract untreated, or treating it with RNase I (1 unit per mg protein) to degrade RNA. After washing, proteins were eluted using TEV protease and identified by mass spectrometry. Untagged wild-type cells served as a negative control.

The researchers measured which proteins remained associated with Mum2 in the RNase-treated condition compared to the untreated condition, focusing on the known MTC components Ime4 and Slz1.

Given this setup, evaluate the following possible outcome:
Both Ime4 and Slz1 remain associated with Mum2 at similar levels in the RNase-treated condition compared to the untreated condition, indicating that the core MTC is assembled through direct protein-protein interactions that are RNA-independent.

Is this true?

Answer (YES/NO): YES